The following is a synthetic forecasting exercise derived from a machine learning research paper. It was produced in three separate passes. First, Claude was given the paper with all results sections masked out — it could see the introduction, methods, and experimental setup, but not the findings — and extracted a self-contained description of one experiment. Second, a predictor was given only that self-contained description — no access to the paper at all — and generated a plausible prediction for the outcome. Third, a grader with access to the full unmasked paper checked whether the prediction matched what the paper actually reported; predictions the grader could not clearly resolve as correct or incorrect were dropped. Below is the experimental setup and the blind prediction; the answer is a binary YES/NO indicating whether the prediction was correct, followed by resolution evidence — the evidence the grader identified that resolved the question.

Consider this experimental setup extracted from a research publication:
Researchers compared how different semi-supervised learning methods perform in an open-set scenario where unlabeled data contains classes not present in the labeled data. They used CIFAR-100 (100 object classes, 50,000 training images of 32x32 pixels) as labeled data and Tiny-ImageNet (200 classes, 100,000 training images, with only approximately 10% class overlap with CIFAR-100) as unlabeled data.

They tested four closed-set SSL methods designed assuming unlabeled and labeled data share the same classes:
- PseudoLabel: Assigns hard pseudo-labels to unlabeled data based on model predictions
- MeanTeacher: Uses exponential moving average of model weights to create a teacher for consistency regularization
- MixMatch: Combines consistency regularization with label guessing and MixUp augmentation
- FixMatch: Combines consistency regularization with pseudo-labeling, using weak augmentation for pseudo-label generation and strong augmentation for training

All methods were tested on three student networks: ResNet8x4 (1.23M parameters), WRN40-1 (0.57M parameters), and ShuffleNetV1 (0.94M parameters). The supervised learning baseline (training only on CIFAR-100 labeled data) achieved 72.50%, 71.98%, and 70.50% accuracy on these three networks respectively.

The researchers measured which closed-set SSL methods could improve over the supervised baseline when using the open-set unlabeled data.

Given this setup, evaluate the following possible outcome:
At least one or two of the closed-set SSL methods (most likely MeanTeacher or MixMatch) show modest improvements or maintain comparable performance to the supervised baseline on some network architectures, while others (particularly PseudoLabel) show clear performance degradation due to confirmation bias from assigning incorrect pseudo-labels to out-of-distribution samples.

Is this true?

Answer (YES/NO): NO